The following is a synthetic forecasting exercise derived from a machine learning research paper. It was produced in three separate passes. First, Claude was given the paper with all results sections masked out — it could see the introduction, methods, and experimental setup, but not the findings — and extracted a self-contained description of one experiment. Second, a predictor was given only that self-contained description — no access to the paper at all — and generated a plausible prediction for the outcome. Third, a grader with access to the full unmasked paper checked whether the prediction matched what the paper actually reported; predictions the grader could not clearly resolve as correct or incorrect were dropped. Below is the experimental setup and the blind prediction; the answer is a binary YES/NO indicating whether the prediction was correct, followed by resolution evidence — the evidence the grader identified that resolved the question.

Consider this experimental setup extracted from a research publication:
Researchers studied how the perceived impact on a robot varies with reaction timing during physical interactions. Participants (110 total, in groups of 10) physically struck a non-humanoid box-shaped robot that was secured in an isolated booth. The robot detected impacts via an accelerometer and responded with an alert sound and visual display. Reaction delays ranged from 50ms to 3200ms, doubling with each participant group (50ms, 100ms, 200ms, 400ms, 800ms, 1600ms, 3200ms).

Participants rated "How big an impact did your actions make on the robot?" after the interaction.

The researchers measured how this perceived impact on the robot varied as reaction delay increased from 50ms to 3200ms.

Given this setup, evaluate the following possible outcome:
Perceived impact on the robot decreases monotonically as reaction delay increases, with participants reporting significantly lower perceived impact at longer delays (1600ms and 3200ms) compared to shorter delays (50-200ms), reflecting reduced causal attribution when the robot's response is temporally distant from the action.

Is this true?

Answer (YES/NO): NO